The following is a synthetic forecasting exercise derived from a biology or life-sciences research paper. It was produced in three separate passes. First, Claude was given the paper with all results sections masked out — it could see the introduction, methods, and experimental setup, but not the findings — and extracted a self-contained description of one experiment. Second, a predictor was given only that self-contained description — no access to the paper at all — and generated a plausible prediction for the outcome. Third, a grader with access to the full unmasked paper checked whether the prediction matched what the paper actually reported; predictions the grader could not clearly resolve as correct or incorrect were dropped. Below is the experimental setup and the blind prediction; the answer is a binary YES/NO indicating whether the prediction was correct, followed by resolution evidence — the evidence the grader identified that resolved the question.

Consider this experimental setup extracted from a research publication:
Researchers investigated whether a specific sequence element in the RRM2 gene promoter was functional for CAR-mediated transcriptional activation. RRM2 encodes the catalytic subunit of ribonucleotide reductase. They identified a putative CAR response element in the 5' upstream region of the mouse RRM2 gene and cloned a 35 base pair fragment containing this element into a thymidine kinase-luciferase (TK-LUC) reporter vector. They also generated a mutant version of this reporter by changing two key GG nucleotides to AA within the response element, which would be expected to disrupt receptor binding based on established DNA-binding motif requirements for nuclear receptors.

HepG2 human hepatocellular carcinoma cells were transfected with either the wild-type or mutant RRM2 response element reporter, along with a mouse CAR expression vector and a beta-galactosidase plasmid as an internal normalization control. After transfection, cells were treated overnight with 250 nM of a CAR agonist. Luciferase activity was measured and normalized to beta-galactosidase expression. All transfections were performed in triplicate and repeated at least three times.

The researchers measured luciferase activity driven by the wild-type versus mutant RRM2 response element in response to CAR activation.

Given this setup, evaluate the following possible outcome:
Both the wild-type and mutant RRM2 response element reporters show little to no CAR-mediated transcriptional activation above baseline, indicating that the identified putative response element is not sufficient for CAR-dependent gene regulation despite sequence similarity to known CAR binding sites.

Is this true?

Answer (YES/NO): NO